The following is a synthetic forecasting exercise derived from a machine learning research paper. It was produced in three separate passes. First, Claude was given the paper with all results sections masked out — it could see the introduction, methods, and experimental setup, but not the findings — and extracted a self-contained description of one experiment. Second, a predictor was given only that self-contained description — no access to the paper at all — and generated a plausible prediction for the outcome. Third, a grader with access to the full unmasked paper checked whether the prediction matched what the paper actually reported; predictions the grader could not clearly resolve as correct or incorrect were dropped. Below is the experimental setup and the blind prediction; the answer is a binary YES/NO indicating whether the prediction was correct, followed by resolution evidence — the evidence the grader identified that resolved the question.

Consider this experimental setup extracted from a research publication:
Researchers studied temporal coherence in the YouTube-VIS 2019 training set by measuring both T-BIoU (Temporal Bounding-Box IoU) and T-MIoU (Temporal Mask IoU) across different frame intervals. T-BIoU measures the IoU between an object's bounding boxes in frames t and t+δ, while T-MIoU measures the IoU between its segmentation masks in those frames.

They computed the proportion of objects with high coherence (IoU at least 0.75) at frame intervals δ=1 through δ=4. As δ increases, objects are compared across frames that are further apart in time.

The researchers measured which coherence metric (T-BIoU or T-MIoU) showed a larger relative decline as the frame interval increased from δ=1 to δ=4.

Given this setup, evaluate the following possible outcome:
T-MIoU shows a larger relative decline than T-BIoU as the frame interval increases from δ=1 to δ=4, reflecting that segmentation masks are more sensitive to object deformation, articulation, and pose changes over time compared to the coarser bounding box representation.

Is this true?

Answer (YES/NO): YES